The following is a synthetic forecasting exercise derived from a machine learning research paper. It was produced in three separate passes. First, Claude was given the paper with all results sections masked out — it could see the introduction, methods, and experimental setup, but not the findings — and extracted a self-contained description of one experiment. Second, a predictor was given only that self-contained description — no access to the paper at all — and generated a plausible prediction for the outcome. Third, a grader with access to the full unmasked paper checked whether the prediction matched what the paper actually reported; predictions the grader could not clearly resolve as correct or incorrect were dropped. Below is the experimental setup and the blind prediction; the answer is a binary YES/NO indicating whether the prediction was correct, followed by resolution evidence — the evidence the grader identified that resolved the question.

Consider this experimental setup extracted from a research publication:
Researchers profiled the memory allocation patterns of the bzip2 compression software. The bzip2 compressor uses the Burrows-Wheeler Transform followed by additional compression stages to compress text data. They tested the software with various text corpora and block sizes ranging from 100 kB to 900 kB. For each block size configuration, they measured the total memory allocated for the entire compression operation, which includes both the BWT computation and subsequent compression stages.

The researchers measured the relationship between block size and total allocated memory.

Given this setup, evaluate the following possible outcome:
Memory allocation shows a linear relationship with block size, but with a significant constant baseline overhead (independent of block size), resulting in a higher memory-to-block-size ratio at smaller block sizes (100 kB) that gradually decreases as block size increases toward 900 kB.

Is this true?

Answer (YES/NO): NO